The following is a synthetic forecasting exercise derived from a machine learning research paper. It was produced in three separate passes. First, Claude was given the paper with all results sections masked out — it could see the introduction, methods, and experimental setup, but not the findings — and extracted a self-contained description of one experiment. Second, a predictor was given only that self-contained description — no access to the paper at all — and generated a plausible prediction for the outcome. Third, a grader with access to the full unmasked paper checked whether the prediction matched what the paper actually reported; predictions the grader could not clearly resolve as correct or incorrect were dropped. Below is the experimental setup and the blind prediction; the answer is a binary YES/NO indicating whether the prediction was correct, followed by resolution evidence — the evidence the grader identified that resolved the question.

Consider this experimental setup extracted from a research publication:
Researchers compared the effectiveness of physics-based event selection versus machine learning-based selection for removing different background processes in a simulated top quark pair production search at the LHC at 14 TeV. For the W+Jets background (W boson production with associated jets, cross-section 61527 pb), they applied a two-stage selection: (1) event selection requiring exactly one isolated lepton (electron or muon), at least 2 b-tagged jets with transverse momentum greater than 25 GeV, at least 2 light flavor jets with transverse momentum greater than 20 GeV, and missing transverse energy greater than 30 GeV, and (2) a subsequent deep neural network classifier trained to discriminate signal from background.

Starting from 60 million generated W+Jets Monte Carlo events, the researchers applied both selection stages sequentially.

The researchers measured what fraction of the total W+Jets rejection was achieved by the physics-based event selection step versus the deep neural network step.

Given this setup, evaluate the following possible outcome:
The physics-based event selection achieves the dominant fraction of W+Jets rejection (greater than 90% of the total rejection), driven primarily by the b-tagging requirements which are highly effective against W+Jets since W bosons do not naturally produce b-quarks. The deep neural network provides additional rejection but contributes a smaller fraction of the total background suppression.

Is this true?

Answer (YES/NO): YES